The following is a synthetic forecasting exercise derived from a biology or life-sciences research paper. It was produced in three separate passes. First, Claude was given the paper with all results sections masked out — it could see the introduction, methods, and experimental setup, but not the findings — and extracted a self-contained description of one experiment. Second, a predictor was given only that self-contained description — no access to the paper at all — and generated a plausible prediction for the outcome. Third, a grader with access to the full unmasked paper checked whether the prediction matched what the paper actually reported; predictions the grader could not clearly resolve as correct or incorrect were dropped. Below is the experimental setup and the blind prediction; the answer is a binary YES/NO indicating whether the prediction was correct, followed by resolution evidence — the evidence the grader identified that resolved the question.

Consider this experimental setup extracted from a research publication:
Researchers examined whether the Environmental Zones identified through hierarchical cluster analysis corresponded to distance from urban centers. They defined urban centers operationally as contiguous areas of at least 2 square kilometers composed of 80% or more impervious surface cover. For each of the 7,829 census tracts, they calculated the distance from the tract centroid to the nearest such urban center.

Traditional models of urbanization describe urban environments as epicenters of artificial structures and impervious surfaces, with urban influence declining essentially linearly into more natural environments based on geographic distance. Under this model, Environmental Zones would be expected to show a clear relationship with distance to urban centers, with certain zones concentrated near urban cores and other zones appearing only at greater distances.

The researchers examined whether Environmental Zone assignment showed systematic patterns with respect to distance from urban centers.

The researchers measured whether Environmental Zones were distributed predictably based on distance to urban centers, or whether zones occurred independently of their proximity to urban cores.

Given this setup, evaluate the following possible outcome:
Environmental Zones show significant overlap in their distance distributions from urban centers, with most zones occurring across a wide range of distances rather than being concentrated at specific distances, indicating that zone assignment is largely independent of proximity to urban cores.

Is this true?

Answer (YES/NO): NO